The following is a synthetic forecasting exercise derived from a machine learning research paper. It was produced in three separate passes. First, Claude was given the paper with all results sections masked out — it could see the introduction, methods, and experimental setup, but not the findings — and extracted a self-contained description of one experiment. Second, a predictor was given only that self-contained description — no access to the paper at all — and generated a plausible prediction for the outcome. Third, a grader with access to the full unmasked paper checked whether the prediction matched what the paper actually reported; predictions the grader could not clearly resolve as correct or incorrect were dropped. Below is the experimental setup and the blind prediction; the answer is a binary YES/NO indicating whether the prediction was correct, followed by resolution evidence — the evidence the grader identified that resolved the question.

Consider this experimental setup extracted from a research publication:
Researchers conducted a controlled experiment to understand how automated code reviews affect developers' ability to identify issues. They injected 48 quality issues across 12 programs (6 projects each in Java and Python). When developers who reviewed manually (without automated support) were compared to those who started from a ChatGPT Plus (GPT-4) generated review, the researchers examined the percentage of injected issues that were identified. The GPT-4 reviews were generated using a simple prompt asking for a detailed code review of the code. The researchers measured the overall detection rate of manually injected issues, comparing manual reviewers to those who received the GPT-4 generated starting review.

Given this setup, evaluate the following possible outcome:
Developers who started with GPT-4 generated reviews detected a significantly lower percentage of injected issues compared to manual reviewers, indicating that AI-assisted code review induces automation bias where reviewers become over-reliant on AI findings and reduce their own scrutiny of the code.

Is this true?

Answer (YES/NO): NO